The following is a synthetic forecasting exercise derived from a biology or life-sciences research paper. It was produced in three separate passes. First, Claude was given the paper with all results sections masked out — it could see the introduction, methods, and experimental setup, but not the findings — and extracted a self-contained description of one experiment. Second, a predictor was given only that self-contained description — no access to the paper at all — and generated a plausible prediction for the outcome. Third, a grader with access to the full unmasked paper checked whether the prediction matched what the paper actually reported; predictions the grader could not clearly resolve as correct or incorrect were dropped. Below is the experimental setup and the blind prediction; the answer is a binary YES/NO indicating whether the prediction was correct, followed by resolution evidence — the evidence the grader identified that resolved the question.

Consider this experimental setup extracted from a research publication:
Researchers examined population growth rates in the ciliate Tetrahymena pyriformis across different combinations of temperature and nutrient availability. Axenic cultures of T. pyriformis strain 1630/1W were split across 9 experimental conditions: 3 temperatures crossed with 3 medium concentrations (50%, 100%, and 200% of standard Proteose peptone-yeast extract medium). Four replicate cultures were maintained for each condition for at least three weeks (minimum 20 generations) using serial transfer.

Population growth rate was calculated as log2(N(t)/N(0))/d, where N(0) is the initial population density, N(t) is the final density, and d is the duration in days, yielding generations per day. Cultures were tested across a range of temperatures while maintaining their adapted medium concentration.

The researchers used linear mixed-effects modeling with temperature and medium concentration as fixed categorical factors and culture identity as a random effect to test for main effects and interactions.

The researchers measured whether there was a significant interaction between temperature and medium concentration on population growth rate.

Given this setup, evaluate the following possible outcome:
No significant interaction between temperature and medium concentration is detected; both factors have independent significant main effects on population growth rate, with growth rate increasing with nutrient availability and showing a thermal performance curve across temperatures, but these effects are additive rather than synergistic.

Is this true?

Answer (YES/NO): NO